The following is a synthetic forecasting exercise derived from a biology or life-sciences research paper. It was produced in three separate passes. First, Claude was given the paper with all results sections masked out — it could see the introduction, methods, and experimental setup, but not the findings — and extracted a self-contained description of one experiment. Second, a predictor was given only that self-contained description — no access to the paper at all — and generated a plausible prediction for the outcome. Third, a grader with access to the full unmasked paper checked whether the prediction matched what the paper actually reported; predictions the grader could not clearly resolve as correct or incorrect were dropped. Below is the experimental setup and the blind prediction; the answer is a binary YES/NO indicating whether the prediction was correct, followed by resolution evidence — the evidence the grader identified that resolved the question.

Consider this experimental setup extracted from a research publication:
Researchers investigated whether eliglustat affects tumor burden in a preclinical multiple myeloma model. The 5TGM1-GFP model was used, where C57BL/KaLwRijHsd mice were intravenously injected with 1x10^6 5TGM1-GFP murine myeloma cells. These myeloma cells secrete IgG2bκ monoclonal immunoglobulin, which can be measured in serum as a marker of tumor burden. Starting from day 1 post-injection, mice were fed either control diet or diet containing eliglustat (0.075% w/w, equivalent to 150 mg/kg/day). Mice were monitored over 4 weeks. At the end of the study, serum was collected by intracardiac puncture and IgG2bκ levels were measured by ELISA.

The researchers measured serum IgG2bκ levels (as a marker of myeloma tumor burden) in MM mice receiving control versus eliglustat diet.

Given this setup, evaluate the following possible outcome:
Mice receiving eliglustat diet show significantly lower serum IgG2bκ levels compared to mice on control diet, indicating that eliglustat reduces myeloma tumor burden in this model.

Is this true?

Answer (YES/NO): NO